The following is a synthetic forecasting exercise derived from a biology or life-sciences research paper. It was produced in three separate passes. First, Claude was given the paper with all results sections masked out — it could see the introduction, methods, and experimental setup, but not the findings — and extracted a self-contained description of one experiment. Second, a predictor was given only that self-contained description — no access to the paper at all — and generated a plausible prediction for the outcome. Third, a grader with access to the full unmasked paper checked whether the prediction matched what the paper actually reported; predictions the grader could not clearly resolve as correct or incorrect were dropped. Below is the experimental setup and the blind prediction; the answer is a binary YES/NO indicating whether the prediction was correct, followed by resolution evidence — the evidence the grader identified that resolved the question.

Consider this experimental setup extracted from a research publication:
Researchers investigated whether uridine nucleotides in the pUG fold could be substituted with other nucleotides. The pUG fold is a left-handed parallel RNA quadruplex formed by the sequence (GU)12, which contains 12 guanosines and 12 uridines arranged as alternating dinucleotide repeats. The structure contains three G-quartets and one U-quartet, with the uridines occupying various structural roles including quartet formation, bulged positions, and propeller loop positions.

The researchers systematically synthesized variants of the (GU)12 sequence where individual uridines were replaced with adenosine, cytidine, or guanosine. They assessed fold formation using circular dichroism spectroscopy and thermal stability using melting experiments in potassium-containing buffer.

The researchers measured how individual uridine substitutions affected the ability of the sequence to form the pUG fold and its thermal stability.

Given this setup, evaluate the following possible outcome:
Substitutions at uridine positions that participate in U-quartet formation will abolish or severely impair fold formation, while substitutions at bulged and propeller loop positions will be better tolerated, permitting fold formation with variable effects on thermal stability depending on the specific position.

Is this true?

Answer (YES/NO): NO